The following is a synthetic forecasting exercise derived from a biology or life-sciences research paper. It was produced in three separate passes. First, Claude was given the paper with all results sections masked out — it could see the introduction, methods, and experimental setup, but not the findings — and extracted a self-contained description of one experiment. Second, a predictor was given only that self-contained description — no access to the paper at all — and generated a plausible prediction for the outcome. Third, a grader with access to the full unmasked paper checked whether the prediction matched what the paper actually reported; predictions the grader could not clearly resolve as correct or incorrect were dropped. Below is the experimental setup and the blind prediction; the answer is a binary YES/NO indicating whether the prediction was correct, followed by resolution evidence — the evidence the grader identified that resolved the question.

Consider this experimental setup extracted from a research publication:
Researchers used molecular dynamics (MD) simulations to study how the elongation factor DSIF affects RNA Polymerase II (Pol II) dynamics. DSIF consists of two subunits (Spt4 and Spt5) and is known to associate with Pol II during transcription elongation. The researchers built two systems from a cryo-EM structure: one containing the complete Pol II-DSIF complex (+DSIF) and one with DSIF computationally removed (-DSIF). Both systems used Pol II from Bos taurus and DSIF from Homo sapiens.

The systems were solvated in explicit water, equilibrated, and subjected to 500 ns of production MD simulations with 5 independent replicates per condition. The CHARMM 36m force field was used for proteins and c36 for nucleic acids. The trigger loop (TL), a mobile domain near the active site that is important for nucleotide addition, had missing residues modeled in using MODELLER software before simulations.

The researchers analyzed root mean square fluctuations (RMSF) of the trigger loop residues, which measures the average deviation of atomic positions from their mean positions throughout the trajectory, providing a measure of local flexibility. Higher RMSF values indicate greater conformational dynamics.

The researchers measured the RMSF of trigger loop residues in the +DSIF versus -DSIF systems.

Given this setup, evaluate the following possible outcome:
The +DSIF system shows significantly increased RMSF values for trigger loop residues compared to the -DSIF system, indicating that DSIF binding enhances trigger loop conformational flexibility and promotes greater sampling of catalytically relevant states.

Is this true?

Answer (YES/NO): YES